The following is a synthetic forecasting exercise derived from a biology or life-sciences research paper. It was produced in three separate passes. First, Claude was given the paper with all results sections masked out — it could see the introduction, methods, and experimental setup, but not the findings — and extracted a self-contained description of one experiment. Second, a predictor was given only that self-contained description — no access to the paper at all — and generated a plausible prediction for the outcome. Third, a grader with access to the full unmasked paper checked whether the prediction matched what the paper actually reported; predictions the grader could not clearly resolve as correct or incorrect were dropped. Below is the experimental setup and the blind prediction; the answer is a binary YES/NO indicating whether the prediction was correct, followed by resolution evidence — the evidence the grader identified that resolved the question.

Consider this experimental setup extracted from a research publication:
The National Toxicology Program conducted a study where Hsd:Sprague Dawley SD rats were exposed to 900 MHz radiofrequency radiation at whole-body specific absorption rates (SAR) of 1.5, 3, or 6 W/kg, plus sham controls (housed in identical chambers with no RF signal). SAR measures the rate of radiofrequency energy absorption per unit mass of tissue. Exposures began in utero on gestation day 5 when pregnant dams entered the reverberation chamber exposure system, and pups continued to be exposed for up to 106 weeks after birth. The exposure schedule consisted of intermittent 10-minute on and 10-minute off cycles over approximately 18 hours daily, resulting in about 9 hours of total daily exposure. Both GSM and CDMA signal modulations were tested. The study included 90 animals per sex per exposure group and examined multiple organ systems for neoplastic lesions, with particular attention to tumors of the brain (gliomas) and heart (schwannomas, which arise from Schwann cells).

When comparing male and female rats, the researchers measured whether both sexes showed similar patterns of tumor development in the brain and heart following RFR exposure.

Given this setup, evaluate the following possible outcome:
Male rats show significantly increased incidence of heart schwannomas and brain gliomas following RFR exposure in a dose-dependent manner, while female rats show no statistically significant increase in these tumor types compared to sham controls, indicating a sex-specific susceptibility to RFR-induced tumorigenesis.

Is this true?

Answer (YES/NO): NO